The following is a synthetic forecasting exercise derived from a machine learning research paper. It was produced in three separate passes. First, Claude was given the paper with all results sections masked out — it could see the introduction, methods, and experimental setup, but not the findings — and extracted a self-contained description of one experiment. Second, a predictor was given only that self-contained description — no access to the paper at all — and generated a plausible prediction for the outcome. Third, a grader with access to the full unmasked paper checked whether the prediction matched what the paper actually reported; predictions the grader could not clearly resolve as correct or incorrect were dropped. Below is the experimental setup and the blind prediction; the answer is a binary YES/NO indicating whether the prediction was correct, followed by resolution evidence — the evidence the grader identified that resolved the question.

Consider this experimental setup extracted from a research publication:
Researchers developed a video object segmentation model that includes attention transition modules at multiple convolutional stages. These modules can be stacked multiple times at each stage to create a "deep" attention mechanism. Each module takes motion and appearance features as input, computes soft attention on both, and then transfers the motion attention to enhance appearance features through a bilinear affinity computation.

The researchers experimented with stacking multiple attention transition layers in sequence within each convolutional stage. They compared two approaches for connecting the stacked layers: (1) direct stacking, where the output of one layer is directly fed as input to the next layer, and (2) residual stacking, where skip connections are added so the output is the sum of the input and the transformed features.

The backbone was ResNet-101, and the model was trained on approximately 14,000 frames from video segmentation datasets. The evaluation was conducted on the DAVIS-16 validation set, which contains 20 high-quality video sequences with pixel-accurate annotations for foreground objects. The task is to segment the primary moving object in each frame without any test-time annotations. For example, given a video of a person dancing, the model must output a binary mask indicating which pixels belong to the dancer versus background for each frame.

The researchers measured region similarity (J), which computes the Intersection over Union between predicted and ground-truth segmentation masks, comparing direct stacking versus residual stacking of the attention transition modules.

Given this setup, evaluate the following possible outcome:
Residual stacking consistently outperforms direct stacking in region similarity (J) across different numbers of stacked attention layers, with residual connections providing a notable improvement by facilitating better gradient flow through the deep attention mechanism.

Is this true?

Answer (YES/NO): YES